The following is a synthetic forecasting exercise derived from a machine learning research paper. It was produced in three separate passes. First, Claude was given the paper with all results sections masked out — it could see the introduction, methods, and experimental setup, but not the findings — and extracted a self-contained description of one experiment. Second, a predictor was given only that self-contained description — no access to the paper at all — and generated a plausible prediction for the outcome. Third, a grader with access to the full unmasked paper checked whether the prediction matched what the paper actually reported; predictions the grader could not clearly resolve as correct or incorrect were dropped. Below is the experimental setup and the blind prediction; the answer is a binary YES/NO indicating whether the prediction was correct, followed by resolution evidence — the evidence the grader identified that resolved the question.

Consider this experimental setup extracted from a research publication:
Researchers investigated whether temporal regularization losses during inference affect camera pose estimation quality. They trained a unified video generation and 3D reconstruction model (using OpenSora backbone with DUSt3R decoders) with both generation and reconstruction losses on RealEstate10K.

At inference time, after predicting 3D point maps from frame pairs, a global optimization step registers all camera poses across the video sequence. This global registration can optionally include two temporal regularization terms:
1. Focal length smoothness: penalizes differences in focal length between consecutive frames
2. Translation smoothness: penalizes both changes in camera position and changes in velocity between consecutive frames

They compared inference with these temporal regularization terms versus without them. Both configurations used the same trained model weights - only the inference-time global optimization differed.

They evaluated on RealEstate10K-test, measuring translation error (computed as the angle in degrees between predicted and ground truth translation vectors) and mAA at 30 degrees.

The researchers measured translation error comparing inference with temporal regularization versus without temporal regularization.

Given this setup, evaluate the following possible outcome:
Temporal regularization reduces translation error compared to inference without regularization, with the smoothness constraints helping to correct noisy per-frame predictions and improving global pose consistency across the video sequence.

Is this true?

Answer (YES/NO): YES